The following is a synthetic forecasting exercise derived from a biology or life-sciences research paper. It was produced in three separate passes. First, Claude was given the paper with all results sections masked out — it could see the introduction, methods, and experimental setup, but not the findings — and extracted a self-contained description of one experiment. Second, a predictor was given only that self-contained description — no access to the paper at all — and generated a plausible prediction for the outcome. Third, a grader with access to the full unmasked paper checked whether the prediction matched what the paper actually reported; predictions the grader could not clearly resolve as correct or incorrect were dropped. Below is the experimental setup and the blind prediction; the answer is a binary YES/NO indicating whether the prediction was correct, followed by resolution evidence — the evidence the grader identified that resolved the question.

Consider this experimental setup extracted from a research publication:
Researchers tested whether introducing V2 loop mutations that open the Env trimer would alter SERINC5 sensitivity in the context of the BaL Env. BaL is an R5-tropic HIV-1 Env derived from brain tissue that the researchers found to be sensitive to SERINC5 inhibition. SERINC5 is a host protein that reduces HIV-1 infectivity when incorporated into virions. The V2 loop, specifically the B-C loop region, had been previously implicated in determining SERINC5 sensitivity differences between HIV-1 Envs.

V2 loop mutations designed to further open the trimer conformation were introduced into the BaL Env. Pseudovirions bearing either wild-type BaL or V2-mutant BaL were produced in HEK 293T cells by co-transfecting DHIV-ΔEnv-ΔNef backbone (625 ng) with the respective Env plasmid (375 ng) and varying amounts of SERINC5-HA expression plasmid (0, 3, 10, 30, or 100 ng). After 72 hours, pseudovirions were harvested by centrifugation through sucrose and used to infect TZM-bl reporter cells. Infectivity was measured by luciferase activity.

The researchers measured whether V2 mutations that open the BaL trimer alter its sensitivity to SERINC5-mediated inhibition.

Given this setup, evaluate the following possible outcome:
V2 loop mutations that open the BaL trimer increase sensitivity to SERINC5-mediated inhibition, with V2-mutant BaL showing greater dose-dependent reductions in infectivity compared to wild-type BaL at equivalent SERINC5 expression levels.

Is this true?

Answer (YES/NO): YES